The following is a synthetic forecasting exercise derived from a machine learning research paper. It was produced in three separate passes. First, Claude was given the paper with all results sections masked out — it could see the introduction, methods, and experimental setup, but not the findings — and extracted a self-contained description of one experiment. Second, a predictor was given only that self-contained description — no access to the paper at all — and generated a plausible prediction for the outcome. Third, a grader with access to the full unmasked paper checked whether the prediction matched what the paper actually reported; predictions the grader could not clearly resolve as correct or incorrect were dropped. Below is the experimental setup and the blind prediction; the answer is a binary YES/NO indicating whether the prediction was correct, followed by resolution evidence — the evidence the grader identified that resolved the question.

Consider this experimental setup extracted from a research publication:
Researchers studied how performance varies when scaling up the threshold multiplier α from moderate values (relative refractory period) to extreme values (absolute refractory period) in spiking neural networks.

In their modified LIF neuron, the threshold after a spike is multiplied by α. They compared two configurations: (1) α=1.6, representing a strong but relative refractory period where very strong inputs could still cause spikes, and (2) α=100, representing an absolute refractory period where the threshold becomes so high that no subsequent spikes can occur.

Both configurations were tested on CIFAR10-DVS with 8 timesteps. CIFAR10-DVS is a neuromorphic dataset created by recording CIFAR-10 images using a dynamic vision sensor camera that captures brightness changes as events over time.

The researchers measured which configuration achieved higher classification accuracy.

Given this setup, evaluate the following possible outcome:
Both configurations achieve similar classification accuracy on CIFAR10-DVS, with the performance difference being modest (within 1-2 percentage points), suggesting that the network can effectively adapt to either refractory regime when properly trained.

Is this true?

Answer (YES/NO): YES